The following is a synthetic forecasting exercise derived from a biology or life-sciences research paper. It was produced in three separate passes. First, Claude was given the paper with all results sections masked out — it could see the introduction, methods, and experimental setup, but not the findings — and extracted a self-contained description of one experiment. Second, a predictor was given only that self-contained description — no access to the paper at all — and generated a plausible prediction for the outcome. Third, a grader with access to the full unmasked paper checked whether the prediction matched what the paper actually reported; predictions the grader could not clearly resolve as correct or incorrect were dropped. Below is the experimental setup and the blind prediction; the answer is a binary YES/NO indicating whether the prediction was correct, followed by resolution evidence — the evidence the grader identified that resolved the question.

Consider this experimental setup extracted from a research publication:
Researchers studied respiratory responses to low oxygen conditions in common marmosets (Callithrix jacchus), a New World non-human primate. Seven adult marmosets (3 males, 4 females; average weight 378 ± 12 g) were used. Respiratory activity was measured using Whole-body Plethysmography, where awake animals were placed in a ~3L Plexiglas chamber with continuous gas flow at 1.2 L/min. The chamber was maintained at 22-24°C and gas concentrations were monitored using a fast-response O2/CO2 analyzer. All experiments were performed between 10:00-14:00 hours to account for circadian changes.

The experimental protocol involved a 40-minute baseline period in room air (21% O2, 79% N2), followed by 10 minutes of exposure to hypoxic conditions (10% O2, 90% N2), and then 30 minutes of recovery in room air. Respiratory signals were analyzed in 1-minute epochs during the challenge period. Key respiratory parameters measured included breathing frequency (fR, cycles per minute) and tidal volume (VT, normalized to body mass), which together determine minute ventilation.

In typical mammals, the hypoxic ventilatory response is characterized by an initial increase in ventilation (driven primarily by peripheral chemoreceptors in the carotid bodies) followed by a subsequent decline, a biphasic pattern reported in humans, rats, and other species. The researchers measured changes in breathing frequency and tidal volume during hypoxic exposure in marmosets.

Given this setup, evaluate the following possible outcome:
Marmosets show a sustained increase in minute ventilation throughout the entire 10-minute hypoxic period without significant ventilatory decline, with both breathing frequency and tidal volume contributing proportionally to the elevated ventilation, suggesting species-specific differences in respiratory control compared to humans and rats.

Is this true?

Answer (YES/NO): NO